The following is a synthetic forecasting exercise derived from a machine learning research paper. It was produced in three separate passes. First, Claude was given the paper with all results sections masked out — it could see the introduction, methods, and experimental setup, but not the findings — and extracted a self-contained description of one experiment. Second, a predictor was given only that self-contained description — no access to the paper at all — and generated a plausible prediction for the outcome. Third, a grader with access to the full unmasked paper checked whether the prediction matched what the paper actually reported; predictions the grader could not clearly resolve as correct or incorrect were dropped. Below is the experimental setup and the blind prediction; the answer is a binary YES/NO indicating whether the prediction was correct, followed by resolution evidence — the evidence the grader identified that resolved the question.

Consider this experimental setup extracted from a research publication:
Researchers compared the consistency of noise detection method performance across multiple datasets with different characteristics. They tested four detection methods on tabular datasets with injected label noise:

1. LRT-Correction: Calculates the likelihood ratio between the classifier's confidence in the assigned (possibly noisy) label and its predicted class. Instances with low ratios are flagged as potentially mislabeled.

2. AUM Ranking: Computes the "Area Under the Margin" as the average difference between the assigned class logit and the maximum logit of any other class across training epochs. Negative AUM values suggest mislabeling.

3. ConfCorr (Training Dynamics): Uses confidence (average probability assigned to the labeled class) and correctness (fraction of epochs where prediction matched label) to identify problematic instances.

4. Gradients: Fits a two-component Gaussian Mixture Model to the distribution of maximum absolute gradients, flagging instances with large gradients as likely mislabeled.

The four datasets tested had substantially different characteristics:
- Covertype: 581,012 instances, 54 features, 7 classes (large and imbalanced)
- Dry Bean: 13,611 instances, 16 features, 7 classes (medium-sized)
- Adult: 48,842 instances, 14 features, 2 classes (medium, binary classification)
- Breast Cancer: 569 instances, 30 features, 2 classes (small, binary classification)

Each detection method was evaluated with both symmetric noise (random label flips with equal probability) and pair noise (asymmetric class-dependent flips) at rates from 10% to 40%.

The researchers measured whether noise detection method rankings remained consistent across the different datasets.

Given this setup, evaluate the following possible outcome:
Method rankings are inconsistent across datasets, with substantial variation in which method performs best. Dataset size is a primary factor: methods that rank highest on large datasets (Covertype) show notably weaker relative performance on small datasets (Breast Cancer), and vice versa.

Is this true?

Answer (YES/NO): NO